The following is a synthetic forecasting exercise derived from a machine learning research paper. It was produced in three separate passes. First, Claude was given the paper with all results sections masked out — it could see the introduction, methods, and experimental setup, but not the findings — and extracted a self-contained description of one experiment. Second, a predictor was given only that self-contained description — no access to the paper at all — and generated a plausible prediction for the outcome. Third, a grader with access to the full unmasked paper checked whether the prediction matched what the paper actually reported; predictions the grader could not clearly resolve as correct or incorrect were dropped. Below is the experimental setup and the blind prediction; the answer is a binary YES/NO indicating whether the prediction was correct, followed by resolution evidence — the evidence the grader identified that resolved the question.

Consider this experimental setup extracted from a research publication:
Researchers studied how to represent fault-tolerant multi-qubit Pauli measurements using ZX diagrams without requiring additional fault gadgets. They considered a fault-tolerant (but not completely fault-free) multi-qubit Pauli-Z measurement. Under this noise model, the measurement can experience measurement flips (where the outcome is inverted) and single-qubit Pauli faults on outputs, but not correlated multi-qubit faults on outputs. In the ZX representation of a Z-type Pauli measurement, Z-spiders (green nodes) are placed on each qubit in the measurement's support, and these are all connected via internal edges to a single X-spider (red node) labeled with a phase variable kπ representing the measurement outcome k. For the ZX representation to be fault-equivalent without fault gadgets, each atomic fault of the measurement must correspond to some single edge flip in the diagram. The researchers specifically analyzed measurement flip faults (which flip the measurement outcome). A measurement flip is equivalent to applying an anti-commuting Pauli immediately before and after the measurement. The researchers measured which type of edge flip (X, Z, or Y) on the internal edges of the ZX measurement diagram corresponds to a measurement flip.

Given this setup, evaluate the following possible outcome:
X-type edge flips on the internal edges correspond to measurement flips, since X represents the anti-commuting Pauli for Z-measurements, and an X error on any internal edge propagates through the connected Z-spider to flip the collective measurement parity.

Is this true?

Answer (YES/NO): YES